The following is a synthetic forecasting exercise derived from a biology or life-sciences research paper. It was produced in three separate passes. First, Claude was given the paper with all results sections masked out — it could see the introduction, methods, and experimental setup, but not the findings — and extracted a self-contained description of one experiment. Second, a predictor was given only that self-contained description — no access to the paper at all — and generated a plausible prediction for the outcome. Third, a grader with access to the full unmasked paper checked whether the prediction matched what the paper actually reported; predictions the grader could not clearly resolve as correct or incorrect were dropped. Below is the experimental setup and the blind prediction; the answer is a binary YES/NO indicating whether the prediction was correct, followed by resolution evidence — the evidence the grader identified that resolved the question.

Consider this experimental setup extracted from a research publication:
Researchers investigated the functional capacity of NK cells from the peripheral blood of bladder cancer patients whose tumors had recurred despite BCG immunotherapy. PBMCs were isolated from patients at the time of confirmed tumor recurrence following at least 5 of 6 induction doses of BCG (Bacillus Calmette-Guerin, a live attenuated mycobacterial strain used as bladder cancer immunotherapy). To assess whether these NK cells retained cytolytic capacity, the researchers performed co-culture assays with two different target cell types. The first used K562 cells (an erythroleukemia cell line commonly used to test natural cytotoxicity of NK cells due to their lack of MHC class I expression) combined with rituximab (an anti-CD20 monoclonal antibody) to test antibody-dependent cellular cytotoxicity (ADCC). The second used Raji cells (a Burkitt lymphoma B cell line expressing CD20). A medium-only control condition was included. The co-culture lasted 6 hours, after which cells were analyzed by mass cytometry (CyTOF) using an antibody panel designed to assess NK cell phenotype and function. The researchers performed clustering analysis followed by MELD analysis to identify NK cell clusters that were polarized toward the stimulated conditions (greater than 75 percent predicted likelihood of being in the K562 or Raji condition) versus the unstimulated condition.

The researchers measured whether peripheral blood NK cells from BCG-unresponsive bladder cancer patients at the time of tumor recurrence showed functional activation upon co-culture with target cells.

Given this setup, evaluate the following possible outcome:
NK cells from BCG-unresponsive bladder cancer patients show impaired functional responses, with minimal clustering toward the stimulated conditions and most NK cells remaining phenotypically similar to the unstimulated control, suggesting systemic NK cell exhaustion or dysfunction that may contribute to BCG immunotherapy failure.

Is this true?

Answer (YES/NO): NO